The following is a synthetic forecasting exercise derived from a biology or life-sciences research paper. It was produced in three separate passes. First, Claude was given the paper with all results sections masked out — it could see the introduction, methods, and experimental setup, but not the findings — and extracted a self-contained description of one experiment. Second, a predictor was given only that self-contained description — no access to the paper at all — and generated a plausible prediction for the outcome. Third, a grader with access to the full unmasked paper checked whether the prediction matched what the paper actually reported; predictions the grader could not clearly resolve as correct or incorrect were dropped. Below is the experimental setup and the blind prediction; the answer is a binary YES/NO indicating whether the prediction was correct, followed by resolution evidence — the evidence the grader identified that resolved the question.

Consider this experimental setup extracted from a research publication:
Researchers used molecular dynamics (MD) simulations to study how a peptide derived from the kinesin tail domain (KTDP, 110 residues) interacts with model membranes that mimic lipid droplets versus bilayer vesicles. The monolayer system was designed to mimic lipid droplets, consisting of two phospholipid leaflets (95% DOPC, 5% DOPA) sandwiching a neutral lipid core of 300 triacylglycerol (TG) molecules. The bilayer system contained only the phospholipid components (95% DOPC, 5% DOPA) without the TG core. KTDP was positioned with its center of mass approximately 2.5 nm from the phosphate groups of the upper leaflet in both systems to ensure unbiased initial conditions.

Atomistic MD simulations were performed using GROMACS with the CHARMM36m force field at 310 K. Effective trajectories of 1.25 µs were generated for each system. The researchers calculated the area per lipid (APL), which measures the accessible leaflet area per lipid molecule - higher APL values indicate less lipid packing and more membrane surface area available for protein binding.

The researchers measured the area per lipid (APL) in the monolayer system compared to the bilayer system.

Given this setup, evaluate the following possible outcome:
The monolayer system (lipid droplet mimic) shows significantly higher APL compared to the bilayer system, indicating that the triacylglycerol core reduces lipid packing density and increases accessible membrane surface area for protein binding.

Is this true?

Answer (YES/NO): YES